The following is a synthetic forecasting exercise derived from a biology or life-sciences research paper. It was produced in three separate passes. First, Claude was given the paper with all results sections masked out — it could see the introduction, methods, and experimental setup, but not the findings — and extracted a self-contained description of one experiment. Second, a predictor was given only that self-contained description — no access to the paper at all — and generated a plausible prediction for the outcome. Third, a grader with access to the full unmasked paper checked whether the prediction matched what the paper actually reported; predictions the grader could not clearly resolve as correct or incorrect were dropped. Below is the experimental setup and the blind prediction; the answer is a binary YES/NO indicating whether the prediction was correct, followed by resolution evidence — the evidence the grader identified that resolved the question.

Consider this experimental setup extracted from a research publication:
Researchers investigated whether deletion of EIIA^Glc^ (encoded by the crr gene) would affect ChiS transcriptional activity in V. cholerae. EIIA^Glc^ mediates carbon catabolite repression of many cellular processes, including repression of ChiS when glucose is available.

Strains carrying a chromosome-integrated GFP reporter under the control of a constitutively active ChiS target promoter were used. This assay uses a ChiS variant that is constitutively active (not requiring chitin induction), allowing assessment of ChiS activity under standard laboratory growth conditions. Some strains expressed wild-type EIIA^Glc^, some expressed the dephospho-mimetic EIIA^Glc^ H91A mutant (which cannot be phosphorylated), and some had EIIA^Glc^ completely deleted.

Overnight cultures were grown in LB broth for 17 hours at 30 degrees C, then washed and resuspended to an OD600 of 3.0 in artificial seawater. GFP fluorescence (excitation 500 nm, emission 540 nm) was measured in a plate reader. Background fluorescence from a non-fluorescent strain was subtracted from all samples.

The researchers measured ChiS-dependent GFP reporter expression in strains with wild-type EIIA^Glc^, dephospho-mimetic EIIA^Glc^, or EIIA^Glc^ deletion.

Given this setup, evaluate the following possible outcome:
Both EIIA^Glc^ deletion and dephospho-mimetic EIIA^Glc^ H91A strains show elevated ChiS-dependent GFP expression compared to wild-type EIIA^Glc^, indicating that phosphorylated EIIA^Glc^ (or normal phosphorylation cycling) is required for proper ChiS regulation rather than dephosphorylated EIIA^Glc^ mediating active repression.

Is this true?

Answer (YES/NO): NO